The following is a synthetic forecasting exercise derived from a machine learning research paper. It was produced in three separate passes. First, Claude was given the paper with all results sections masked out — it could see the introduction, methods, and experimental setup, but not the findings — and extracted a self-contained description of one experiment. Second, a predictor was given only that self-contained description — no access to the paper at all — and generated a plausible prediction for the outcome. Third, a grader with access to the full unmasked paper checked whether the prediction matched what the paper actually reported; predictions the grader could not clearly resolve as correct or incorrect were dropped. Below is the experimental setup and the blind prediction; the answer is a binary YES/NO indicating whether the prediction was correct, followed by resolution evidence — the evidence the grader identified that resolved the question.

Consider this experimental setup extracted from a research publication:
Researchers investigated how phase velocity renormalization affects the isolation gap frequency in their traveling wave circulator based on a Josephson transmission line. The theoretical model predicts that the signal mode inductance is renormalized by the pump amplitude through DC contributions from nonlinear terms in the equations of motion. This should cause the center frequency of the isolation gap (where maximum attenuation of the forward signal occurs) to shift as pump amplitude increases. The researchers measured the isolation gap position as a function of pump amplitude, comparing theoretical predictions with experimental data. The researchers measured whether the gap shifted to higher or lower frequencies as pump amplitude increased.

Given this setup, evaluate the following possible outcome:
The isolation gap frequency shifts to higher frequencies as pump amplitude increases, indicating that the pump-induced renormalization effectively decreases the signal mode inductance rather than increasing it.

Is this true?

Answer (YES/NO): NO